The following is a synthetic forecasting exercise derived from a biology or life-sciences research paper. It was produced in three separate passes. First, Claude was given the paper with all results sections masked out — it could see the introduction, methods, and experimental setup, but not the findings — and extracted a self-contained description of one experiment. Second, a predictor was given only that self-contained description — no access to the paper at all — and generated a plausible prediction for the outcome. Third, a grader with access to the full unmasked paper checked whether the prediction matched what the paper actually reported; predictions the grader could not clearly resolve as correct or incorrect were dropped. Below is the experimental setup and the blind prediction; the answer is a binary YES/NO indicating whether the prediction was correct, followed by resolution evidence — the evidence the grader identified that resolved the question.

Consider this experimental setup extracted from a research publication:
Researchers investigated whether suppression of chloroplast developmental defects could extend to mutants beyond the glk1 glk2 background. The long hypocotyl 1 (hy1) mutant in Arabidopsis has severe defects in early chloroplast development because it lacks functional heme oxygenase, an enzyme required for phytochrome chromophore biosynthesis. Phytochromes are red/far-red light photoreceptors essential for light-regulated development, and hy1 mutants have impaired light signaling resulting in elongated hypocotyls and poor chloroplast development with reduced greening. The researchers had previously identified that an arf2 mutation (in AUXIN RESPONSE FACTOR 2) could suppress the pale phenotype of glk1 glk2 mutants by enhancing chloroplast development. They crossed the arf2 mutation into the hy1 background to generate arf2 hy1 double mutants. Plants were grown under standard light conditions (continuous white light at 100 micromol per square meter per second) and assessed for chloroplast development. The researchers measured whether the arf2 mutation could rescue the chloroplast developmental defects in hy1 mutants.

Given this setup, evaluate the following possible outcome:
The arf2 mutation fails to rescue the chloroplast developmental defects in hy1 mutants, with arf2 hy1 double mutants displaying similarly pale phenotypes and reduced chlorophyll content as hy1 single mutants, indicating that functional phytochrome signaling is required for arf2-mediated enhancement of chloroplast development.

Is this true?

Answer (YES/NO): NO